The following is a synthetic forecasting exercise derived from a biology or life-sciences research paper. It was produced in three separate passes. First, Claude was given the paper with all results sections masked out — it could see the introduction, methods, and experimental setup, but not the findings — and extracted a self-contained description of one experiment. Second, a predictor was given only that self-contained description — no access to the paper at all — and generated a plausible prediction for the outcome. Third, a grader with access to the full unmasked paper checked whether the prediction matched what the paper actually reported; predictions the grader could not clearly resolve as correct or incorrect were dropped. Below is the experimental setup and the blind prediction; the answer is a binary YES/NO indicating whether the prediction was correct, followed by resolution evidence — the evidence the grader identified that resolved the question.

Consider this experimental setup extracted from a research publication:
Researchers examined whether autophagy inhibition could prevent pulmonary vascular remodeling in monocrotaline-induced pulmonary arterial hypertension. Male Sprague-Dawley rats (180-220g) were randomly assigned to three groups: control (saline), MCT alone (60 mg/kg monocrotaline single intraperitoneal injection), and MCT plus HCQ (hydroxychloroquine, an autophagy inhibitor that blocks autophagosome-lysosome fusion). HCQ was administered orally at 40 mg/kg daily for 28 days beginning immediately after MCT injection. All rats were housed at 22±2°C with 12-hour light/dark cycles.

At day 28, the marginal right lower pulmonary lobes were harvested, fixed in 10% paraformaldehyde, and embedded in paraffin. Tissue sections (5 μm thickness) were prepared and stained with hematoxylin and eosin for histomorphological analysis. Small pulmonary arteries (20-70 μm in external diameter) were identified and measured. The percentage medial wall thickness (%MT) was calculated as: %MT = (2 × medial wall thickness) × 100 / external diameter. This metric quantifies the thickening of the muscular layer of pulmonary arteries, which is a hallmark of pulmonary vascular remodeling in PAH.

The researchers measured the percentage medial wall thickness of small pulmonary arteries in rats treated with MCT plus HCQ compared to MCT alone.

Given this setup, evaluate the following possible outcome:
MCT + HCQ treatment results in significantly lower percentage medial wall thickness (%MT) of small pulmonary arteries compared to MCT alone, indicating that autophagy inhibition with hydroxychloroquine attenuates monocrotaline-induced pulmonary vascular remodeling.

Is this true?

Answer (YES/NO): YES